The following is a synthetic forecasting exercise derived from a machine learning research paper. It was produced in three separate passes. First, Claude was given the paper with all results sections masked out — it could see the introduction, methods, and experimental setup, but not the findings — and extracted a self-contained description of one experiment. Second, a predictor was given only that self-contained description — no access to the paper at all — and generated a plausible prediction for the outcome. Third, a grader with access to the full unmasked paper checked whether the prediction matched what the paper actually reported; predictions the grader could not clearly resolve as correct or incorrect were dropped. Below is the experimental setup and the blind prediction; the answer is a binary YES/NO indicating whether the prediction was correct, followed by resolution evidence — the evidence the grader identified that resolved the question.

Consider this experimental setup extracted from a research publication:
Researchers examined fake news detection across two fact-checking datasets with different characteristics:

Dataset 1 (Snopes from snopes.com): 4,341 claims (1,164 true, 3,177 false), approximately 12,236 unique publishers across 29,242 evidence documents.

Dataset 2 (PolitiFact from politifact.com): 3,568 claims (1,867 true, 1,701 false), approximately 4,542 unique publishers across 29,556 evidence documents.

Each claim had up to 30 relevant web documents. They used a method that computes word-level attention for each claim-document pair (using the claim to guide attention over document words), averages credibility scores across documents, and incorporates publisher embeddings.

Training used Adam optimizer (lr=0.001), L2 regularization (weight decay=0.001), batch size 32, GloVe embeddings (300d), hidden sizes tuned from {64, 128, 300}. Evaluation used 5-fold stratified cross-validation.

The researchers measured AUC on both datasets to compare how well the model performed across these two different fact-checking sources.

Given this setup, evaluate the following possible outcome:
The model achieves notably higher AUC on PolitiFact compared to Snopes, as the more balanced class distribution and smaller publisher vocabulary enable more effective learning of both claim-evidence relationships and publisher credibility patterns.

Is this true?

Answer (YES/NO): NO